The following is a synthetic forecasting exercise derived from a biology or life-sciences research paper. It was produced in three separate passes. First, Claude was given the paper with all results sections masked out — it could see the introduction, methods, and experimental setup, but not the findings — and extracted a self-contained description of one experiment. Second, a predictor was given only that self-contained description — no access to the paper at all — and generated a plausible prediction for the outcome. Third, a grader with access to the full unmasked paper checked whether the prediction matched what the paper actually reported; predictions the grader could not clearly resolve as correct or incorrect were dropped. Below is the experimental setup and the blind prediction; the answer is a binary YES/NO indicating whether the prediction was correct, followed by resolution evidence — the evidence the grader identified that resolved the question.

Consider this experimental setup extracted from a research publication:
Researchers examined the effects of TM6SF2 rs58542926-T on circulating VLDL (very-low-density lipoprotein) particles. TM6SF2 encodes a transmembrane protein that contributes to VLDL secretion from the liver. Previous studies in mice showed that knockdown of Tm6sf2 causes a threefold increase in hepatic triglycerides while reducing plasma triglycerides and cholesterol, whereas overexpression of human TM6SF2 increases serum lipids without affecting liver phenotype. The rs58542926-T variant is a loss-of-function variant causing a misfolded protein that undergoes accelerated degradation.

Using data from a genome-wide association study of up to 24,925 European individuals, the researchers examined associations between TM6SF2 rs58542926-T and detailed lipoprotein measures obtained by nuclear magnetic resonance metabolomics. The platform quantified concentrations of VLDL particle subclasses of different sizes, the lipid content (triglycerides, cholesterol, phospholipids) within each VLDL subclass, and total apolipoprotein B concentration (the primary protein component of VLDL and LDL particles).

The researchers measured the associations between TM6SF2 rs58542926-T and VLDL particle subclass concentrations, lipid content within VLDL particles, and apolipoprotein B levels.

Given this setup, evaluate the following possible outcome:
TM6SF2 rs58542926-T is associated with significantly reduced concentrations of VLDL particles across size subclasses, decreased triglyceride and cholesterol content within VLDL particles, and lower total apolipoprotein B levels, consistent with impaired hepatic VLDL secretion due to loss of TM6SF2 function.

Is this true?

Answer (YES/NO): YES